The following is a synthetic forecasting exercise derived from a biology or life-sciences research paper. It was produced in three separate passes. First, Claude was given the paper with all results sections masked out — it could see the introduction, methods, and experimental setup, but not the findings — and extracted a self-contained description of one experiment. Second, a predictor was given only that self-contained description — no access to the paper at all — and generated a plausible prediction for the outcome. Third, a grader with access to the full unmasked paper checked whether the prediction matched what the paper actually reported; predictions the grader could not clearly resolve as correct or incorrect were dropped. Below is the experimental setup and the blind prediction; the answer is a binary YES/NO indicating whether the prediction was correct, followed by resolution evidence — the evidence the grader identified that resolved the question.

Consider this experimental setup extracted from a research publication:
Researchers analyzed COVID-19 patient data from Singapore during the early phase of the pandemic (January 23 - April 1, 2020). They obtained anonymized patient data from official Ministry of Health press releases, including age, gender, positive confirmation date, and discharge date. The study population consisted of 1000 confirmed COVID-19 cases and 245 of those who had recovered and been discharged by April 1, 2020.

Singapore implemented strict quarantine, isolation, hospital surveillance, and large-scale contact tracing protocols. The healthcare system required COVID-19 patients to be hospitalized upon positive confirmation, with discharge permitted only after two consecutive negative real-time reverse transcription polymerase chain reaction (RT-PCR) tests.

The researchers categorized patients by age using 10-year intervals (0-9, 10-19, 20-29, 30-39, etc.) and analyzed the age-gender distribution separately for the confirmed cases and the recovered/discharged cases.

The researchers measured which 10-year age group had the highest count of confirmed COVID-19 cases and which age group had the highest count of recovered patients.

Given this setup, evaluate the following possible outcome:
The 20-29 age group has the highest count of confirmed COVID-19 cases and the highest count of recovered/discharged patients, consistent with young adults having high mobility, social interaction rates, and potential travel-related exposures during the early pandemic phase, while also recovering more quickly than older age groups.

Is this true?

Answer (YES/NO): NO